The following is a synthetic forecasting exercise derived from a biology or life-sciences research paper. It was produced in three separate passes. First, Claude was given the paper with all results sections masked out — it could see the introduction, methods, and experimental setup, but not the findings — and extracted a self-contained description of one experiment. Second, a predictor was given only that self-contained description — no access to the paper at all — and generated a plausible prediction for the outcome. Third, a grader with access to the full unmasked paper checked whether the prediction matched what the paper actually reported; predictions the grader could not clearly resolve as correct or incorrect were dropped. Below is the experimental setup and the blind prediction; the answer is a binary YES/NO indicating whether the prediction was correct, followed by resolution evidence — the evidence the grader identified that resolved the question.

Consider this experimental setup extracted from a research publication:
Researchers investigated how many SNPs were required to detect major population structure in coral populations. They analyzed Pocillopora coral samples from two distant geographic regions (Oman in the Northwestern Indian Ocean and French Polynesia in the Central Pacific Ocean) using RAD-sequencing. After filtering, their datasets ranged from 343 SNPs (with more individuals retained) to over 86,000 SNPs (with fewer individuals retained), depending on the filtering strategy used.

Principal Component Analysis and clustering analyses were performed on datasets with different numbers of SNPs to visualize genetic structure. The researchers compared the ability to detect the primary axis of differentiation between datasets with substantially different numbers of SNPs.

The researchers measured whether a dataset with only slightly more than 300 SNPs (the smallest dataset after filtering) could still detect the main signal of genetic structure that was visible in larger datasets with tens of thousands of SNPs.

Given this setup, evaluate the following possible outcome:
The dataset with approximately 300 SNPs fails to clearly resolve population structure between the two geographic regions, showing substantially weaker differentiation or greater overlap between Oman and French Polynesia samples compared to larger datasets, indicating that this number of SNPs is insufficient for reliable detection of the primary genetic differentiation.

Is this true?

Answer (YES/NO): NO